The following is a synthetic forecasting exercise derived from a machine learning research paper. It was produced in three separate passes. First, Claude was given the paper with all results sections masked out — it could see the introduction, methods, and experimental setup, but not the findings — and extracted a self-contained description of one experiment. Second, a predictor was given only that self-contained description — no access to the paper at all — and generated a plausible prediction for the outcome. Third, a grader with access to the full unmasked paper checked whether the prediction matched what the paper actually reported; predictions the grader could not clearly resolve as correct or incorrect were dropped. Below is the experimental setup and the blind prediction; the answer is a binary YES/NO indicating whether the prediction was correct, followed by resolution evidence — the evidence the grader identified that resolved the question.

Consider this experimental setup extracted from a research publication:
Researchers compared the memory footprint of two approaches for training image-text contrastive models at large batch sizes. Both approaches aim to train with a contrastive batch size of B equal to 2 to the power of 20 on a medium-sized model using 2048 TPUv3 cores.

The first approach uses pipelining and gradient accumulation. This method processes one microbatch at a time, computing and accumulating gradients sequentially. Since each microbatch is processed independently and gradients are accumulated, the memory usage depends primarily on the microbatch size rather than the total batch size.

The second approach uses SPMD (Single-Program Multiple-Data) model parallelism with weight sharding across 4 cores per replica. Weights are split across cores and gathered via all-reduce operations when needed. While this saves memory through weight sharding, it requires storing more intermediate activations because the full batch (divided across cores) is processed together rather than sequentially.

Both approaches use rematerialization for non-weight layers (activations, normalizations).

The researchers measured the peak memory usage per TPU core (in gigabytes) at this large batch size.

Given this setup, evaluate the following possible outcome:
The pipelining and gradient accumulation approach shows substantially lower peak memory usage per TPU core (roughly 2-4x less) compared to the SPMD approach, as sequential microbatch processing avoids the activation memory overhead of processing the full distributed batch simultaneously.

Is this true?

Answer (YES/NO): NO